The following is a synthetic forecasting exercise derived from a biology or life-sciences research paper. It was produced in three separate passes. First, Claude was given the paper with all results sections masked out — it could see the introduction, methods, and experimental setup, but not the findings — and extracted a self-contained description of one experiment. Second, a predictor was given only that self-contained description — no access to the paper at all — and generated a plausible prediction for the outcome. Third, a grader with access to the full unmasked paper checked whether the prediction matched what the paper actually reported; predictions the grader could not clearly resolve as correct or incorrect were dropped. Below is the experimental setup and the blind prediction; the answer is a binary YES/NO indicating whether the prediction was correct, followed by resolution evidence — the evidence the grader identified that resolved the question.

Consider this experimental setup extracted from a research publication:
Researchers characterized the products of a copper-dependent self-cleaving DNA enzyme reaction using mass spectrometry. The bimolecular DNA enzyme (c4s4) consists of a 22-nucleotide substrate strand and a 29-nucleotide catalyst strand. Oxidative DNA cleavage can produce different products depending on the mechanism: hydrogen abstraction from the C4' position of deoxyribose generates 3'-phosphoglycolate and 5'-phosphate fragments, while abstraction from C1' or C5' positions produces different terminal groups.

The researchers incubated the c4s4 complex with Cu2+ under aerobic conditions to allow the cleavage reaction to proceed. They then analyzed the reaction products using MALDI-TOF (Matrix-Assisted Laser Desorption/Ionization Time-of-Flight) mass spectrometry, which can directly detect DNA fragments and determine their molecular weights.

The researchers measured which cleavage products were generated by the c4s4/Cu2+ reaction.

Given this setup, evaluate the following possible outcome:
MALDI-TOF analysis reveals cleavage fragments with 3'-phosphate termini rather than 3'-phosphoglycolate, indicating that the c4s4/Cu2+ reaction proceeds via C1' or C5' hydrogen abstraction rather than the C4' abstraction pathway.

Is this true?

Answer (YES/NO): NO